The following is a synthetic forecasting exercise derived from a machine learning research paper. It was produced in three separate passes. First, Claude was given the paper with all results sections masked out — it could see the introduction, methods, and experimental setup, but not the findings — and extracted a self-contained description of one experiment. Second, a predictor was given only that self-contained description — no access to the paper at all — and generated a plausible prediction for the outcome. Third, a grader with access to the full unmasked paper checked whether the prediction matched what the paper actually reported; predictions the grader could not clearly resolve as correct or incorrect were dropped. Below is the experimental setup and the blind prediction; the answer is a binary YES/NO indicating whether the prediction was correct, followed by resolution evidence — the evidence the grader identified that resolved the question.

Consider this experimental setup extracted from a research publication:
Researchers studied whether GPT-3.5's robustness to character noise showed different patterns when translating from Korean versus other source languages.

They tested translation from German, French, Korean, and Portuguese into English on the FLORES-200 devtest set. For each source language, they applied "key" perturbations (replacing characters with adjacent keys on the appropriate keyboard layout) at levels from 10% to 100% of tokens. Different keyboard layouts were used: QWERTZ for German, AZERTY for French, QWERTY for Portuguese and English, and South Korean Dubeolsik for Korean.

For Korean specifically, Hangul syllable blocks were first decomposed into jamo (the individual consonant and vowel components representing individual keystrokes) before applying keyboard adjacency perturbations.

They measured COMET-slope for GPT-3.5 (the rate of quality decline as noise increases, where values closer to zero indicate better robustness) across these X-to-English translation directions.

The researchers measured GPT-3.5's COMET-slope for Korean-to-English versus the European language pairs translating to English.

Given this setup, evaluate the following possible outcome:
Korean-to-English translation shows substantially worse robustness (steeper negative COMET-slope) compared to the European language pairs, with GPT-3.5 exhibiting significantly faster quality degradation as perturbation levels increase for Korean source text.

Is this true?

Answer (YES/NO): YES